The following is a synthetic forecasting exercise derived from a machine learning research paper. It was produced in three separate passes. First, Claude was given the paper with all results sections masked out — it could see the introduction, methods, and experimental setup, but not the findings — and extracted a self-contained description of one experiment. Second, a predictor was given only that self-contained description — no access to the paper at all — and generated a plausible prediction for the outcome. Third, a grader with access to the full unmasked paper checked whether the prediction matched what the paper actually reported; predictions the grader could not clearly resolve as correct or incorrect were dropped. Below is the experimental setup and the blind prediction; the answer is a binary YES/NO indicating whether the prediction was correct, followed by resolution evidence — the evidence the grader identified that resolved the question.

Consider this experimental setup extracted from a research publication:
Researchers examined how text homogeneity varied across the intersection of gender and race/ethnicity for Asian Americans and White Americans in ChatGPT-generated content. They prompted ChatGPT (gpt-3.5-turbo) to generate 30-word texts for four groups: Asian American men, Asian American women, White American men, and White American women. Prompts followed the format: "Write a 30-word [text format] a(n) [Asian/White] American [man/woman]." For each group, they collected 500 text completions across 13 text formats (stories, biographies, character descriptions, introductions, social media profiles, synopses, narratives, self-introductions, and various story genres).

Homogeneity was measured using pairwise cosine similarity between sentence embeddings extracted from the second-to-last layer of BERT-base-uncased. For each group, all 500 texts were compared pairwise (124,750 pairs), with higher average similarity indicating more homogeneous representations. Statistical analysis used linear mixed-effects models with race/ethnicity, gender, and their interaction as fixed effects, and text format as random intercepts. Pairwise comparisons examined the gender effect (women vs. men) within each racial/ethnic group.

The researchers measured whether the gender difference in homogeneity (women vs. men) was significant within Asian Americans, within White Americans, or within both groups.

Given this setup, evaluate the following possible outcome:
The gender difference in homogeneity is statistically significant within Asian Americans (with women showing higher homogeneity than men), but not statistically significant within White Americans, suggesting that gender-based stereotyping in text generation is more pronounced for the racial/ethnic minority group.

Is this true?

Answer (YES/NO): YES